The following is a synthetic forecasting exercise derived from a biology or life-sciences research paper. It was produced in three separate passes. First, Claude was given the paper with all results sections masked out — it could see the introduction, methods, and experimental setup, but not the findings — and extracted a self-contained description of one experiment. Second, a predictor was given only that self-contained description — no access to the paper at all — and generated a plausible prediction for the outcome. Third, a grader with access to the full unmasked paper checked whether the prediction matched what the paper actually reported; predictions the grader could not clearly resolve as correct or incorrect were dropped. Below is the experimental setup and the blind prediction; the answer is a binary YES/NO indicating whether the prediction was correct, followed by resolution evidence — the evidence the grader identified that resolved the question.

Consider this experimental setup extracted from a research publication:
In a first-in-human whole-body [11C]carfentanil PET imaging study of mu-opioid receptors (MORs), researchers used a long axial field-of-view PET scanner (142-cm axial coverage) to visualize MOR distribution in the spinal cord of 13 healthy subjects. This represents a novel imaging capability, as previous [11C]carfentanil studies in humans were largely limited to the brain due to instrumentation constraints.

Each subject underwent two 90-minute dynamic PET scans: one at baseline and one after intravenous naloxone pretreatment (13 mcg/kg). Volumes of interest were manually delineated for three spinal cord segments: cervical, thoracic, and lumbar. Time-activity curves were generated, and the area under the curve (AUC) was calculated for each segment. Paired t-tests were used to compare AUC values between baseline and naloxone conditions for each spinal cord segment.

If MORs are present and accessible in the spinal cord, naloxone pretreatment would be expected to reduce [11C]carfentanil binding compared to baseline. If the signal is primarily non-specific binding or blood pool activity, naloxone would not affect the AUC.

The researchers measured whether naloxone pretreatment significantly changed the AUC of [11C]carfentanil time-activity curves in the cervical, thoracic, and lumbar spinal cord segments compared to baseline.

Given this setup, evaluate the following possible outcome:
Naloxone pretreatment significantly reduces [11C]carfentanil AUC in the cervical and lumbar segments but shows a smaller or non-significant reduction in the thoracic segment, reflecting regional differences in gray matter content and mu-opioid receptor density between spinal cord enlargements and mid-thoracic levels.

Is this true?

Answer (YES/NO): NO